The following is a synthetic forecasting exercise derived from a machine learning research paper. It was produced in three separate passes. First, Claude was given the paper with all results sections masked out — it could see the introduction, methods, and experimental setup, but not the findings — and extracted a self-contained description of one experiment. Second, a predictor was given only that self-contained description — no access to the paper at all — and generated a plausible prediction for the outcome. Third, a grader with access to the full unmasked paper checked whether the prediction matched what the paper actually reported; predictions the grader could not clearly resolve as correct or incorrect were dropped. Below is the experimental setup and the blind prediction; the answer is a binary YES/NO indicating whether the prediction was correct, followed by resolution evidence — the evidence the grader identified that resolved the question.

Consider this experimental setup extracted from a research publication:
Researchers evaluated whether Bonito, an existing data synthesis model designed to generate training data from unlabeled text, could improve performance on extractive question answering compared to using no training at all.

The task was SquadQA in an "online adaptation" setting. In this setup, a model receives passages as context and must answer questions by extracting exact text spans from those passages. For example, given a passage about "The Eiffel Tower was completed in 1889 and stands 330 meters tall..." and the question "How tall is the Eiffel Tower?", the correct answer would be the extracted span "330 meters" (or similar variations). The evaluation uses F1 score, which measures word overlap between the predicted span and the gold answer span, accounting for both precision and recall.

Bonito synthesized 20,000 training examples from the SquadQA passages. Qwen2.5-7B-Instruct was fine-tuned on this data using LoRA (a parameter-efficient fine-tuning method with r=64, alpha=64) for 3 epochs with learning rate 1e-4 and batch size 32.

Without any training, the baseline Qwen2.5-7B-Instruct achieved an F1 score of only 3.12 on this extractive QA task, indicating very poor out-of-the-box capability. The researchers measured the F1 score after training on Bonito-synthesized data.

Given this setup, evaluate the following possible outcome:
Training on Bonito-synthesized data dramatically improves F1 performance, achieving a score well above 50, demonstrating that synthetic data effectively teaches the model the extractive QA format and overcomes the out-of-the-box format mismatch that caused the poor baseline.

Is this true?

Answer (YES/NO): NO